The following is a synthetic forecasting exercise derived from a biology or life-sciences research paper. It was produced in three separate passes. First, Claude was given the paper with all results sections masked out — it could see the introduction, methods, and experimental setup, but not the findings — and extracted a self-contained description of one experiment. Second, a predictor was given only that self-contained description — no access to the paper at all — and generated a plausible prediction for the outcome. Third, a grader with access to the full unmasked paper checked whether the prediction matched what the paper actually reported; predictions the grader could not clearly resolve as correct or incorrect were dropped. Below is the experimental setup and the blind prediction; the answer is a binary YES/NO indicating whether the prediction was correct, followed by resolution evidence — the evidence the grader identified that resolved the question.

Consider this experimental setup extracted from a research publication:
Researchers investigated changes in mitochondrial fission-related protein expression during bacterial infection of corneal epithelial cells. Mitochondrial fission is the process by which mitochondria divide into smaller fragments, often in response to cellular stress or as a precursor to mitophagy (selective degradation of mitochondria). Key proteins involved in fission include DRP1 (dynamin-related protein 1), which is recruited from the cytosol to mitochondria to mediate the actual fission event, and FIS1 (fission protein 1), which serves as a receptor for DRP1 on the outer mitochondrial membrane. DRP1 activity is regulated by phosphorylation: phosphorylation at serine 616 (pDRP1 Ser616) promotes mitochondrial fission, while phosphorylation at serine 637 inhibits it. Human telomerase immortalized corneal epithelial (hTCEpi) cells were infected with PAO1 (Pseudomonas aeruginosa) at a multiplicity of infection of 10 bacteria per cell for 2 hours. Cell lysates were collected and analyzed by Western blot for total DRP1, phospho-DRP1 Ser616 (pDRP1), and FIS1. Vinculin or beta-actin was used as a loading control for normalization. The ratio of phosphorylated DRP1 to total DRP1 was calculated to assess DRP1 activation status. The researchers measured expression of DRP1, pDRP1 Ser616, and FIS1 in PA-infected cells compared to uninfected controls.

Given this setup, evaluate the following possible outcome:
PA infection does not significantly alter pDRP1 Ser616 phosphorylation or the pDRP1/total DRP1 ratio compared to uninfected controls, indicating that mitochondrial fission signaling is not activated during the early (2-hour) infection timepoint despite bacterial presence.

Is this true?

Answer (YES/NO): NO